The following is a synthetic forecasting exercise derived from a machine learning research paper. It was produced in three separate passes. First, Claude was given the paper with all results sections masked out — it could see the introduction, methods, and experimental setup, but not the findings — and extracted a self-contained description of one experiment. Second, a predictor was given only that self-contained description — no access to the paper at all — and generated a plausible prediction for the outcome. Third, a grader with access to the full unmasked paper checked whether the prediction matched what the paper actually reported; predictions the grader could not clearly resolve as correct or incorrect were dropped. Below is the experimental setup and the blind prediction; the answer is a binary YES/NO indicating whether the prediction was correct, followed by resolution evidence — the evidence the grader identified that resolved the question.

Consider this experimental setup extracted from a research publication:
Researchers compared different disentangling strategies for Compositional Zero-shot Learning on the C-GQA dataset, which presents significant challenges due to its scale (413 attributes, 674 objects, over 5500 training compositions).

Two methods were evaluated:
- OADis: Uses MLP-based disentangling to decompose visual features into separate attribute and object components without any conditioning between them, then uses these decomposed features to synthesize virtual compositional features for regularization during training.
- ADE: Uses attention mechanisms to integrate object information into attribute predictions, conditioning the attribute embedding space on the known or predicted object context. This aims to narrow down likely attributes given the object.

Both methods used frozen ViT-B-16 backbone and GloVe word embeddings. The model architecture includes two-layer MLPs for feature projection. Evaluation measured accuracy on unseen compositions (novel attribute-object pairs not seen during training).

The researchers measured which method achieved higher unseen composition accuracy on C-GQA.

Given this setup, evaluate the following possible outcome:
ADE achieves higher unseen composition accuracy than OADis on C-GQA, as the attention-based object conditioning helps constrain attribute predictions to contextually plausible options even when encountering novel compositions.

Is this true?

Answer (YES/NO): YES